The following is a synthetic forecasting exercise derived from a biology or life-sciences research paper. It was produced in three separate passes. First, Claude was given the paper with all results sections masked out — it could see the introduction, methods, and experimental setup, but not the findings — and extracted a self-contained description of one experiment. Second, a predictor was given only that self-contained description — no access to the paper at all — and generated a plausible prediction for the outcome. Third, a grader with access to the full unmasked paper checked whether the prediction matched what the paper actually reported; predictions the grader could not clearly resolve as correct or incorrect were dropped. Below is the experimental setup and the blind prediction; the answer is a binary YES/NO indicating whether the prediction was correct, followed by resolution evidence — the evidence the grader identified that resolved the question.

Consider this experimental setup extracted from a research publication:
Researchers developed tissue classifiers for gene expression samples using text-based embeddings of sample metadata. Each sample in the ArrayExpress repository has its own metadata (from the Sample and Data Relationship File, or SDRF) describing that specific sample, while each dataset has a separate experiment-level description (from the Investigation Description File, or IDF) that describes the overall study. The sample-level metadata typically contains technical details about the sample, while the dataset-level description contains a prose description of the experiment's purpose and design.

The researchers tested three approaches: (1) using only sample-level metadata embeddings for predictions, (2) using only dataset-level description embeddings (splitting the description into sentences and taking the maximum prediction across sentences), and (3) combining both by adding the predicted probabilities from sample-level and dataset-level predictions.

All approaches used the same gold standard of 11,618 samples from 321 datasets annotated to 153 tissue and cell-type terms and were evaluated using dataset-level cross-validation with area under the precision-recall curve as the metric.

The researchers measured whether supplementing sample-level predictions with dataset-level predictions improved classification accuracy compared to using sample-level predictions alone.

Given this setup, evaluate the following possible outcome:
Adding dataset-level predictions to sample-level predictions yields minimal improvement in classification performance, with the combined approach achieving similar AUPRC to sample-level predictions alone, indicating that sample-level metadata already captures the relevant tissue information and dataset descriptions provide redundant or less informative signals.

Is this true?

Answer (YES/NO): NO